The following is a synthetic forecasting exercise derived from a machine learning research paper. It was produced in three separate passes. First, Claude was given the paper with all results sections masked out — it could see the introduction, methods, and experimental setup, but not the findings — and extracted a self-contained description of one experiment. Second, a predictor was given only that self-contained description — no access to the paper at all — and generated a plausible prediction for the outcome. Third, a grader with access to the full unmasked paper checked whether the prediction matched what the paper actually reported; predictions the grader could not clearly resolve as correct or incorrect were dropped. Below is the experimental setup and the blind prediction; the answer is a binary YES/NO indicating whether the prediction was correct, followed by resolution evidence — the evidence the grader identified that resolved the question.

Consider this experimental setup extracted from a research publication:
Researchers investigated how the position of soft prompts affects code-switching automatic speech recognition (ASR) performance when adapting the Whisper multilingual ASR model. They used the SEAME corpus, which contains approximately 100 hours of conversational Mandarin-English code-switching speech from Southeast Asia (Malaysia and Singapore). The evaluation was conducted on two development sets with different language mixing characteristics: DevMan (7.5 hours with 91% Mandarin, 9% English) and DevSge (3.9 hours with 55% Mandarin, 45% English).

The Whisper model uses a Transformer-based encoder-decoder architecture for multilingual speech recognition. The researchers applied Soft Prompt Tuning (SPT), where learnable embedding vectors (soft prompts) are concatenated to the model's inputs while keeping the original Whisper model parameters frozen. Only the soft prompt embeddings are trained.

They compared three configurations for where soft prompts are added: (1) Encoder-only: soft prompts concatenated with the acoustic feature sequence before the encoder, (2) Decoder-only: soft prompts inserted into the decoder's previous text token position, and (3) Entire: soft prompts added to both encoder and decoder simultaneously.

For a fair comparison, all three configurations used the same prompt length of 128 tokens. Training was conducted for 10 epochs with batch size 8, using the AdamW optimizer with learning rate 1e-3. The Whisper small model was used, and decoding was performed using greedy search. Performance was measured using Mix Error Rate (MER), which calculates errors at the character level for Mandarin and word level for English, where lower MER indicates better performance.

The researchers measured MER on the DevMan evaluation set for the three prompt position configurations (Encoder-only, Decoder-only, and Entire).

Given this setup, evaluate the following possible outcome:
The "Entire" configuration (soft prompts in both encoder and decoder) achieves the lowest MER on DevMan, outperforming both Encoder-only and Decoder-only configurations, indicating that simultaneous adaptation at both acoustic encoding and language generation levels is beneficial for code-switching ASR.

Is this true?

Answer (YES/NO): YES